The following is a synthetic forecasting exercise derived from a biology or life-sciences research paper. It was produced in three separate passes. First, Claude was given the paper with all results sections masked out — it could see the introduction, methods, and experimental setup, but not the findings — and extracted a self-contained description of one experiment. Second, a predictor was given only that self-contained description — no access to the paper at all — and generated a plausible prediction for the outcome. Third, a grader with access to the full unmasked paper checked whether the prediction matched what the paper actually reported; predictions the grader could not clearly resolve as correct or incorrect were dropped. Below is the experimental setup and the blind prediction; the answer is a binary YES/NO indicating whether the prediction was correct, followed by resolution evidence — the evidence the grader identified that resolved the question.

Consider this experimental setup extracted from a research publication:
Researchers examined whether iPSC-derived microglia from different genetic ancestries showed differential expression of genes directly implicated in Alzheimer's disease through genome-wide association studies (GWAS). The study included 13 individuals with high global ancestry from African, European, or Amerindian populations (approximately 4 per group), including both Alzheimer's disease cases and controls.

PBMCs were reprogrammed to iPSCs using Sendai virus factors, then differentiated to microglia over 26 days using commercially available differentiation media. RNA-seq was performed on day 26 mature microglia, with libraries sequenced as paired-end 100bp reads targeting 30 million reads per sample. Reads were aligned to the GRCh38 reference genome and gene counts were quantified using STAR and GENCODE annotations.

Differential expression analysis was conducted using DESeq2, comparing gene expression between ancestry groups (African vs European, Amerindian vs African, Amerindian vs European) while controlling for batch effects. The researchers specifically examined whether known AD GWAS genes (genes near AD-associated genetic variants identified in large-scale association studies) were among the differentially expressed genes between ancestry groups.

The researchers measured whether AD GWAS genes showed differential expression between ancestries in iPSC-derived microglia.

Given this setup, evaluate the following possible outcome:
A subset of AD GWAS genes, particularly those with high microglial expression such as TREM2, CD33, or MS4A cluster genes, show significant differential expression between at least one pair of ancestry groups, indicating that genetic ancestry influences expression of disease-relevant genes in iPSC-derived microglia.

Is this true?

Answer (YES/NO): YES